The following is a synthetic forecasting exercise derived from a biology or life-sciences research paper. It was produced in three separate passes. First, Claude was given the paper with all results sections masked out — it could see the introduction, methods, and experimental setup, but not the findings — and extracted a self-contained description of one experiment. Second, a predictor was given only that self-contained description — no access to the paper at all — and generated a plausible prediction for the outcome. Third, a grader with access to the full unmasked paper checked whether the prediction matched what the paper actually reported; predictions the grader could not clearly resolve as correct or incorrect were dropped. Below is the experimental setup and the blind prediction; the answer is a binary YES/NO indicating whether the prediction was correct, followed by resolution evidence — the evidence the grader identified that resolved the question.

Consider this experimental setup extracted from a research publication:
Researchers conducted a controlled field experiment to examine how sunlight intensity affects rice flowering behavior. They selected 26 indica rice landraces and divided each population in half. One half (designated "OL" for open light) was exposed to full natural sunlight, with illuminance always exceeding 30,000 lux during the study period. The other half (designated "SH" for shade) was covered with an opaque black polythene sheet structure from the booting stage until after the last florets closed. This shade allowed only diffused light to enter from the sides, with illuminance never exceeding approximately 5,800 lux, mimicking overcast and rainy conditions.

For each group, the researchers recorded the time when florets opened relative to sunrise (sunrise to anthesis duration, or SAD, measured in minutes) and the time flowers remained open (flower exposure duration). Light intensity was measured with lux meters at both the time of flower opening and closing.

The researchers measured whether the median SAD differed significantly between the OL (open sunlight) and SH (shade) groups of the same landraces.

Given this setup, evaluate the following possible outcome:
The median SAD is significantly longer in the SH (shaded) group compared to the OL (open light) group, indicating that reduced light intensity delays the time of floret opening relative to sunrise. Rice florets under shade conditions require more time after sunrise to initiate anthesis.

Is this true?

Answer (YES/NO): YES